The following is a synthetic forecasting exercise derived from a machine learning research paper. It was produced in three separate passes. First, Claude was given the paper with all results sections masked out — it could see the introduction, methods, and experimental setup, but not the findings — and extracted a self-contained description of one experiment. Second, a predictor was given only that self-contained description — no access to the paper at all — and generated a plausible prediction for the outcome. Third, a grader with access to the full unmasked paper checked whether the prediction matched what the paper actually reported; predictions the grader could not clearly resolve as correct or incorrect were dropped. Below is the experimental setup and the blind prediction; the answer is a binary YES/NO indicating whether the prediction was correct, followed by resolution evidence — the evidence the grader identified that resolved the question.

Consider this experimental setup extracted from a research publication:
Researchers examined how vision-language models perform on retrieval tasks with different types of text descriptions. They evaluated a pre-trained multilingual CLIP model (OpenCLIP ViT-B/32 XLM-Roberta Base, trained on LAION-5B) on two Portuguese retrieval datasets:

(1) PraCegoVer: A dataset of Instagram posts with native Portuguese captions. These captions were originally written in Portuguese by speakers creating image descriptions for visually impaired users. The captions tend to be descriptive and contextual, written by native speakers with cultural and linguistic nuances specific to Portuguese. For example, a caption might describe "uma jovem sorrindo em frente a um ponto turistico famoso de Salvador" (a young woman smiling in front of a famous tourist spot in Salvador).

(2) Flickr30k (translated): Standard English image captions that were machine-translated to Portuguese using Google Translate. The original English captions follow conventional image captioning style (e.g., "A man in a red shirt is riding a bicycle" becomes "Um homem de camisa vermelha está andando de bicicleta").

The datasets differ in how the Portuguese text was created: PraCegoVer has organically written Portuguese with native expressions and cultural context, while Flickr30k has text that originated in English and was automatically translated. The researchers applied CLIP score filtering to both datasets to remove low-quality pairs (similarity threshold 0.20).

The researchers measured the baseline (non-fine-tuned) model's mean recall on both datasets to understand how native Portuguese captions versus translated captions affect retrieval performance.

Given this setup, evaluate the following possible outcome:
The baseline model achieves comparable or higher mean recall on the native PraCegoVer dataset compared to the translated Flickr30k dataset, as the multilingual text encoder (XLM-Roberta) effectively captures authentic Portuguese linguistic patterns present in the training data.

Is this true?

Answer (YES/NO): NO